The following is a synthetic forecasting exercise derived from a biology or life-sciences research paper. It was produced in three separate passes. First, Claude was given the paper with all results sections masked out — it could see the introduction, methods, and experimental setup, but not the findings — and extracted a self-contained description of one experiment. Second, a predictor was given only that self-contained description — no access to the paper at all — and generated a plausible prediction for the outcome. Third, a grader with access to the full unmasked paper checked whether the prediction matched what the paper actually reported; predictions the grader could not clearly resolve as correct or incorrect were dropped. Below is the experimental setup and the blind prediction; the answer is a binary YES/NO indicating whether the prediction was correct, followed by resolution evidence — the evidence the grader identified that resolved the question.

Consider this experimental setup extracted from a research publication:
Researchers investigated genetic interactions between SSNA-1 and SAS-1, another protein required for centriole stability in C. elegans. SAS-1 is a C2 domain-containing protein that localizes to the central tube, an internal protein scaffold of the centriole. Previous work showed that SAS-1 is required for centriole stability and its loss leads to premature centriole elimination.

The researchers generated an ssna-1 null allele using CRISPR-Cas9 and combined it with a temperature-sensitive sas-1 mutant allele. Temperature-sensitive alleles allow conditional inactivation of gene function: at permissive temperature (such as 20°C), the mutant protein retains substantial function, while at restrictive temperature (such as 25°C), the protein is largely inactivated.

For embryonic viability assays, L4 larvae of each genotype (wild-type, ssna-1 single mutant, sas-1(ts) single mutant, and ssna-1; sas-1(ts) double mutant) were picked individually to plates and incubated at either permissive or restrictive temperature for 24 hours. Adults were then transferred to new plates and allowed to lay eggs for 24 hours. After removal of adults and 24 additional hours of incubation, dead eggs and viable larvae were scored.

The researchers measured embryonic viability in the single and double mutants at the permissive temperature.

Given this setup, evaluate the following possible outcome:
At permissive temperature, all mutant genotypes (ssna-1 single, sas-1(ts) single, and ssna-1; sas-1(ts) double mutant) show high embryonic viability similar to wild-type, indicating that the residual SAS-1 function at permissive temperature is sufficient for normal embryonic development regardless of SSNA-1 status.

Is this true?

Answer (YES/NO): NO